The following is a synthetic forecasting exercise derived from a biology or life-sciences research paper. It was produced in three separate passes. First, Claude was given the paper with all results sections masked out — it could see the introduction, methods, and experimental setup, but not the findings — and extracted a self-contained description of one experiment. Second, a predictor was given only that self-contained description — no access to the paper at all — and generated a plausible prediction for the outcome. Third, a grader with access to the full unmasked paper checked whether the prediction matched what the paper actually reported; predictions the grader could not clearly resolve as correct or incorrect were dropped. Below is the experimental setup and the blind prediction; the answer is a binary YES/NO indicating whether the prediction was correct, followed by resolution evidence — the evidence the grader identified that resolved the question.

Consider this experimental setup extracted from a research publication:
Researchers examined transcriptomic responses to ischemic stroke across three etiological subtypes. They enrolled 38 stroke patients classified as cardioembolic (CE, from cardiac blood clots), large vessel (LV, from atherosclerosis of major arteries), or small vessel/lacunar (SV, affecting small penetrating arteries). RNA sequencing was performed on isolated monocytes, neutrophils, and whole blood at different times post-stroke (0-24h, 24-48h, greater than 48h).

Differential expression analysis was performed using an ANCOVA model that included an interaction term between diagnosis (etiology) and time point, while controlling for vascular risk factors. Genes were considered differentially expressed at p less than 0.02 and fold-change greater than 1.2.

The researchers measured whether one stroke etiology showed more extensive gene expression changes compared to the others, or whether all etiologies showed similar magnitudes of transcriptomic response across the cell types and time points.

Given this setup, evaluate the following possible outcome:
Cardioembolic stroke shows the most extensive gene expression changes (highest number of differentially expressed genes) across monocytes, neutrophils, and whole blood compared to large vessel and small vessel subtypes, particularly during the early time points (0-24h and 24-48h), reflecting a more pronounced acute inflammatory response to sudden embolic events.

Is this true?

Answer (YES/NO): NO